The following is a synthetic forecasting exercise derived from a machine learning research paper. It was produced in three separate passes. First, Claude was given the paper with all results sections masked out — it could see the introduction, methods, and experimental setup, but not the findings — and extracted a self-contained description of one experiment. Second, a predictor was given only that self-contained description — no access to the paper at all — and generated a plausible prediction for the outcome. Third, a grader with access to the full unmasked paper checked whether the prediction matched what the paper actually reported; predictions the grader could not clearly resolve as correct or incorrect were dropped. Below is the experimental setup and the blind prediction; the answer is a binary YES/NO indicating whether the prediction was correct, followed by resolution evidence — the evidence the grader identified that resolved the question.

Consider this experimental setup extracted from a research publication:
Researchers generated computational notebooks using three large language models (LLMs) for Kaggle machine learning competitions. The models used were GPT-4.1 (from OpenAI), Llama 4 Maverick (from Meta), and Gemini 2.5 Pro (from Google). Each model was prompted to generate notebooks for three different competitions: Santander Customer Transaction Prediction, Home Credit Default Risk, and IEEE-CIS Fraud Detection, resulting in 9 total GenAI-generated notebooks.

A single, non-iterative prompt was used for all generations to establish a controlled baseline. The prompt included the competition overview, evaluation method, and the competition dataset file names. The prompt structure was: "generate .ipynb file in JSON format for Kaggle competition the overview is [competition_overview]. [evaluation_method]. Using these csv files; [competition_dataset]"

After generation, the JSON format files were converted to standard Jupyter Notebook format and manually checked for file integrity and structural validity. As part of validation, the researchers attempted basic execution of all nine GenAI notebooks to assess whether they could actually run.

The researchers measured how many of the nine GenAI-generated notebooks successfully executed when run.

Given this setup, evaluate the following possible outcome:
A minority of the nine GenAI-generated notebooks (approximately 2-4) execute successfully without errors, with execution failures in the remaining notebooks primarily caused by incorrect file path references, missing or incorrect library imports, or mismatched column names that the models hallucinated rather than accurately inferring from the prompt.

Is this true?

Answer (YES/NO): NO